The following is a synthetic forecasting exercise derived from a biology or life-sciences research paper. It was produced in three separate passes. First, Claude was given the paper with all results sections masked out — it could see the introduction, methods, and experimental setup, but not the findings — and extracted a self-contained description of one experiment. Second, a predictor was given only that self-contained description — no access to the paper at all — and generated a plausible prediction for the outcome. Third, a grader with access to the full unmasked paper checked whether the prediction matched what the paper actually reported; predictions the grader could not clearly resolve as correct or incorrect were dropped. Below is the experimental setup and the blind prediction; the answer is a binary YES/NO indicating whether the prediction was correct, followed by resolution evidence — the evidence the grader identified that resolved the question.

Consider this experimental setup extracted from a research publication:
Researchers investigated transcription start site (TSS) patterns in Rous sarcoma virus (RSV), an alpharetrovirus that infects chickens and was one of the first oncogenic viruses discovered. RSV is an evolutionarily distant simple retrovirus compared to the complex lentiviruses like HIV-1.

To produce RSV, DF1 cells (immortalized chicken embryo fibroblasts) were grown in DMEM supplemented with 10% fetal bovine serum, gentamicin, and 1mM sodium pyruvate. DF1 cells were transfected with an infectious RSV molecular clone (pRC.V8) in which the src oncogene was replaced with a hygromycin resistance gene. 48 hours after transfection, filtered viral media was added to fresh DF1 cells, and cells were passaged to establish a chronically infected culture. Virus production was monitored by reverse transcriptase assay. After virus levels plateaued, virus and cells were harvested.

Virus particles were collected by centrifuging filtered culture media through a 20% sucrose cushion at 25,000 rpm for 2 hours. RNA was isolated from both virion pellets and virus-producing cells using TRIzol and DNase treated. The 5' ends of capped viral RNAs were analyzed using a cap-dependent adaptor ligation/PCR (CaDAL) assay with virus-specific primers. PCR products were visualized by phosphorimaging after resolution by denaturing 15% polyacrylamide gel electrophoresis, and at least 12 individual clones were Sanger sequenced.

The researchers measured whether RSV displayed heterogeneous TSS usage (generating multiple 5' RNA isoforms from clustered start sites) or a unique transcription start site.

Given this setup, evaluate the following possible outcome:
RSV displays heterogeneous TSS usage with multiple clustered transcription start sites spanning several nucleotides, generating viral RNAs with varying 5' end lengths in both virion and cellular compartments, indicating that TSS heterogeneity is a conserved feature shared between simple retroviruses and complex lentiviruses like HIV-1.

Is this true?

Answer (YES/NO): NO